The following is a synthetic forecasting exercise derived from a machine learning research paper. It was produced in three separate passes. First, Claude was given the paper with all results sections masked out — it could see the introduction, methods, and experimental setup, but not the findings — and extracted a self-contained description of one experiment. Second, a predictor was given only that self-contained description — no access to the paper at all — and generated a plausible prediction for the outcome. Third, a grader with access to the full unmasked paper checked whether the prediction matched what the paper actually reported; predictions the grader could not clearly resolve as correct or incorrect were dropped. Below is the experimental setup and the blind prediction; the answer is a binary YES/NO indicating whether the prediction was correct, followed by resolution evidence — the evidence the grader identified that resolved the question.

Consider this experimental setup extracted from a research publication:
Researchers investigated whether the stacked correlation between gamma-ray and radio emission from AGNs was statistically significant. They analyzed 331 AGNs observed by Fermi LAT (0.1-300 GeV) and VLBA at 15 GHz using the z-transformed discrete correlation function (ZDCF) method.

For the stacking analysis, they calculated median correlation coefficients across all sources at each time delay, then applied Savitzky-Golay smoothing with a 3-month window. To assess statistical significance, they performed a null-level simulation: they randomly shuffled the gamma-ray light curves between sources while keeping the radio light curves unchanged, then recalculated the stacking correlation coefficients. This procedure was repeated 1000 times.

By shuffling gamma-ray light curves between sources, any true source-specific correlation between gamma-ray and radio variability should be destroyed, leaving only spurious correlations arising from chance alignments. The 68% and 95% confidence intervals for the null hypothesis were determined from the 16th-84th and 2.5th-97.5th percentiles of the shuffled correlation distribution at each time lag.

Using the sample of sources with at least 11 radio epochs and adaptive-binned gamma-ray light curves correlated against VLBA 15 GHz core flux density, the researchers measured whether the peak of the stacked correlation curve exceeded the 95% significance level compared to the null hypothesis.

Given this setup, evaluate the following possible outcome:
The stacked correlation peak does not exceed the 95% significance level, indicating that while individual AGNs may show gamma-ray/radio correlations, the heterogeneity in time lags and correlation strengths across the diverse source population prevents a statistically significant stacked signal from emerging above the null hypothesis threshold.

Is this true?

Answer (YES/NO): NO